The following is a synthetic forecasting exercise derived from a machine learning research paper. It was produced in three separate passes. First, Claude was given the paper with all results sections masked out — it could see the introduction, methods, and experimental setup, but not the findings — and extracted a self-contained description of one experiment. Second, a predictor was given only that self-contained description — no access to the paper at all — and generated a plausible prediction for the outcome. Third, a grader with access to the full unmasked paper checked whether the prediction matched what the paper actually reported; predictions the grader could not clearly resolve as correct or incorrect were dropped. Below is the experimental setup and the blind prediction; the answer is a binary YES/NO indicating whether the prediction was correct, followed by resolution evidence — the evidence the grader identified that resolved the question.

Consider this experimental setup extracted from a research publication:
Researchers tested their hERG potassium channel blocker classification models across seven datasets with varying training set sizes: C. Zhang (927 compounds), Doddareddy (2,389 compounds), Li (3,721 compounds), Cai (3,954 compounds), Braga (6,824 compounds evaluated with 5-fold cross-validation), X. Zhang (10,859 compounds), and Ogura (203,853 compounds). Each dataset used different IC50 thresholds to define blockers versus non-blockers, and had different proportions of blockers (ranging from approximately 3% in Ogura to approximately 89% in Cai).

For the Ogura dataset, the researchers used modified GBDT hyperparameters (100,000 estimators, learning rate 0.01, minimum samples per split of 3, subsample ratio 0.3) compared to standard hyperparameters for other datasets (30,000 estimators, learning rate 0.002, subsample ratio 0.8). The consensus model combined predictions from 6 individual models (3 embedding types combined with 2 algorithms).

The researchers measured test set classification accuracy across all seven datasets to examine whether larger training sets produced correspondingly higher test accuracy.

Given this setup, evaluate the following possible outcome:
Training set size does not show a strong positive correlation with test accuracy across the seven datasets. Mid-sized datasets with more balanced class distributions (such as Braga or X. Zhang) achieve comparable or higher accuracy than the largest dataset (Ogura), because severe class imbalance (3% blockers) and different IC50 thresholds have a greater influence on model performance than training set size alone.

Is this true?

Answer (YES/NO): NO